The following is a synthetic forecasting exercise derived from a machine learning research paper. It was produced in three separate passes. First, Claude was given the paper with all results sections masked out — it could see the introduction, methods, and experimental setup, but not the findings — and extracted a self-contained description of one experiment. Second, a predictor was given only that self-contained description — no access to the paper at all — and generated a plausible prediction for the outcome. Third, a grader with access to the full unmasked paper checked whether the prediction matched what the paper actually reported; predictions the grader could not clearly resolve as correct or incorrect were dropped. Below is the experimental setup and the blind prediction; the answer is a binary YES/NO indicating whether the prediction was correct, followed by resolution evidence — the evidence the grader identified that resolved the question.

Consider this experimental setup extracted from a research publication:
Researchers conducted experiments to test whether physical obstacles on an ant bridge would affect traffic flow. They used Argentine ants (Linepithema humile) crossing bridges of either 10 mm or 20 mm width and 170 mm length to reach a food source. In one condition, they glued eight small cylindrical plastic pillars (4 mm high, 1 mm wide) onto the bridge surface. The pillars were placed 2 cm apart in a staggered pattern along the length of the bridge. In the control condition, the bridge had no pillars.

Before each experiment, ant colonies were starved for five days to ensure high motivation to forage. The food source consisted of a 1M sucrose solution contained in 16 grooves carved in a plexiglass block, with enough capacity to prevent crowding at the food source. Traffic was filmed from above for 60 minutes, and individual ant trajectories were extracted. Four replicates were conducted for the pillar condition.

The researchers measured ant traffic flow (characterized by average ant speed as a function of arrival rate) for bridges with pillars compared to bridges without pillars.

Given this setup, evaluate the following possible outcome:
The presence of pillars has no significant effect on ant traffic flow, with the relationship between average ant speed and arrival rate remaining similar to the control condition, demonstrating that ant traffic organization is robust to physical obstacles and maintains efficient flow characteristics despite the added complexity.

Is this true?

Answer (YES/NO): NO